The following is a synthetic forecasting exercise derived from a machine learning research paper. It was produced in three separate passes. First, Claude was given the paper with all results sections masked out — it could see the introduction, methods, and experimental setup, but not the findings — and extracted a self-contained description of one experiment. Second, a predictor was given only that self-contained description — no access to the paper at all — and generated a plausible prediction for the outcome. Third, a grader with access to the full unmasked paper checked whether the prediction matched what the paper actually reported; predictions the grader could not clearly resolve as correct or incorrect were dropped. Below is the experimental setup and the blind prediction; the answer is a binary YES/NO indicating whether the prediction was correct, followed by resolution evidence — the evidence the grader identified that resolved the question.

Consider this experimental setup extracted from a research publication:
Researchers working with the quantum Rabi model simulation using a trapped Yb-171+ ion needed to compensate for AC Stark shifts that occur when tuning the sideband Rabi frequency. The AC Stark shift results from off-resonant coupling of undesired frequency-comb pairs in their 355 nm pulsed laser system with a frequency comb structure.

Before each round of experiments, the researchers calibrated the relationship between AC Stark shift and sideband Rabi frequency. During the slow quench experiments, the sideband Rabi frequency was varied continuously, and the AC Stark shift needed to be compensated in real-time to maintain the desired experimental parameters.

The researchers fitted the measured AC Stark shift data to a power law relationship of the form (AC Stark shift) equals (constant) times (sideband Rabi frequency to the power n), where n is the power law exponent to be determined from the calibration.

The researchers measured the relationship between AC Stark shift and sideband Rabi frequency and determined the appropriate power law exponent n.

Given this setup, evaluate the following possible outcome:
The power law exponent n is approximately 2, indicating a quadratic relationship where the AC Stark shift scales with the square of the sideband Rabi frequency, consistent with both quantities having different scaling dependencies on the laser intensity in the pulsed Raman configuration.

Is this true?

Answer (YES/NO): YES